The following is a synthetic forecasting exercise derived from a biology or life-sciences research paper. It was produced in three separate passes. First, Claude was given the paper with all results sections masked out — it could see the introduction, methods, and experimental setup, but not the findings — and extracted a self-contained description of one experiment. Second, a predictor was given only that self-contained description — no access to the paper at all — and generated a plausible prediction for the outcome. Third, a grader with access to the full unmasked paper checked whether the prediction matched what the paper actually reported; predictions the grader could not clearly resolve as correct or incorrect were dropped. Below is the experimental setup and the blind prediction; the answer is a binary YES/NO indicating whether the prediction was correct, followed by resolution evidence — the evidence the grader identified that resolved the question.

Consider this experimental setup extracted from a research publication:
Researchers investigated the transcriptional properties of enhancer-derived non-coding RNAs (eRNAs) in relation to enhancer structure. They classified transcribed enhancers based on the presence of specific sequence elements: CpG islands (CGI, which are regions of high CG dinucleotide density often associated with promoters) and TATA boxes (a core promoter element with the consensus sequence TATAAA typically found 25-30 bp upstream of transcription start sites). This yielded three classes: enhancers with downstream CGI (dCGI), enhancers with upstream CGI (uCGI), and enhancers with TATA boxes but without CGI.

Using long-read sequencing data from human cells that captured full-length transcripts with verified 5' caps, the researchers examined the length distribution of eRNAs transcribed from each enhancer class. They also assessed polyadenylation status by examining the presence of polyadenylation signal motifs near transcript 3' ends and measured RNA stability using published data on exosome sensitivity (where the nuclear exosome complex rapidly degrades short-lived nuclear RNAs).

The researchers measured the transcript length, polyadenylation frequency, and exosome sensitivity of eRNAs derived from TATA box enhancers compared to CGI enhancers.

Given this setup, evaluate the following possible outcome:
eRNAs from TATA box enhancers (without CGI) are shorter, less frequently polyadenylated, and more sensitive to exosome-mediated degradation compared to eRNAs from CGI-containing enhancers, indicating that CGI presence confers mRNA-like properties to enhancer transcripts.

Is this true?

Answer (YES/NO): NO